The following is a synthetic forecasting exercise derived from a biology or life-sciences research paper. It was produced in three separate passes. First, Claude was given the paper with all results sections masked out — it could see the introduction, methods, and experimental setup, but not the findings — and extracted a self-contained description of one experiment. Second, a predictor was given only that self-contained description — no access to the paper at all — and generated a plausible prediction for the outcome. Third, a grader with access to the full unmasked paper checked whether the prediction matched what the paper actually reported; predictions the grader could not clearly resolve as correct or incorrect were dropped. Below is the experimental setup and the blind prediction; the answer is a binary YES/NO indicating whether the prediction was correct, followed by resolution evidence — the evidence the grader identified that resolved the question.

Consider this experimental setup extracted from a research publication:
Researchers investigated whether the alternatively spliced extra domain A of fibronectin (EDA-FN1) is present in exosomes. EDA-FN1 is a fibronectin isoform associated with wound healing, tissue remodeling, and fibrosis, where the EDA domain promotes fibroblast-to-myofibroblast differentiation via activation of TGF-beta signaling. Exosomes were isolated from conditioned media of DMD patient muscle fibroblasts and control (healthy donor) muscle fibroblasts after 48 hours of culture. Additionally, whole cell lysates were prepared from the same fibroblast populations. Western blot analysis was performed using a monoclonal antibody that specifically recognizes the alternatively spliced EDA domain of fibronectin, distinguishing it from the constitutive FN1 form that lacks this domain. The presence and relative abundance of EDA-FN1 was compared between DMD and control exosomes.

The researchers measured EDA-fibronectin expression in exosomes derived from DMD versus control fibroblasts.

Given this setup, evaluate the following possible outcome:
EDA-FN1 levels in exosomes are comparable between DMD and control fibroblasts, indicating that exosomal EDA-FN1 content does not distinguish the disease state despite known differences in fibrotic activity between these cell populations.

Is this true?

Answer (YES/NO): YES